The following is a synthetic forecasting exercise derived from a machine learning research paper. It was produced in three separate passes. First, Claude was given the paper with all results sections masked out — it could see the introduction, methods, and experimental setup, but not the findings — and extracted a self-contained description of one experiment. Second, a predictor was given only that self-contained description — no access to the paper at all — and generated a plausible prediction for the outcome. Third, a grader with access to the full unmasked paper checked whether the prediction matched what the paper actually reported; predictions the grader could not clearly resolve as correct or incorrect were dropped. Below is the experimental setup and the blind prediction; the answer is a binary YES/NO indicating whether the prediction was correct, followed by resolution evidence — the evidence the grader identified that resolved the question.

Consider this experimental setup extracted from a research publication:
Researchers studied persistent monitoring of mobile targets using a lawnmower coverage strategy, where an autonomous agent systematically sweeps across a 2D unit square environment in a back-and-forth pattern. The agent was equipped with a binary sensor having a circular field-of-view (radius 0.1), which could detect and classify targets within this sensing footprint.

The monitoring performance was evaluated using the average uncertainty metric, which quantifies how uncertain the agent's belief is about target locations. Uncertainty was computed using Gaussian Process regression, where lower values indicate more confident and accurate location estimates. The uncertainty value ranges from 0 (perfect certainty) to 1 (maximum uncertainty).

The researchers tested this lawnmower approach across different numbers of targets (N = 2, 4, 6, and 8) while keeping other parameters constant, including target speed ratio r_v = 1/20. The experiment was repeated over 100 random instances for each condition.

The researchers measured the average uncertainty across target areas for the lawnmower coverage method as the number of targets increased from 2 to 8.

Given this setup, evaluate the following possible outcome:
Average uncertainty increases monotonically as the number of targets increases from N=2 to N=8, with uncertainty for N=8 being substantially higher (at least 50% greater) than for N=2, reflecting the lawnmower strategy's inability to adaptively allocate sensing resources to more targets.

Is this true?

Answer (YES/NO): NO